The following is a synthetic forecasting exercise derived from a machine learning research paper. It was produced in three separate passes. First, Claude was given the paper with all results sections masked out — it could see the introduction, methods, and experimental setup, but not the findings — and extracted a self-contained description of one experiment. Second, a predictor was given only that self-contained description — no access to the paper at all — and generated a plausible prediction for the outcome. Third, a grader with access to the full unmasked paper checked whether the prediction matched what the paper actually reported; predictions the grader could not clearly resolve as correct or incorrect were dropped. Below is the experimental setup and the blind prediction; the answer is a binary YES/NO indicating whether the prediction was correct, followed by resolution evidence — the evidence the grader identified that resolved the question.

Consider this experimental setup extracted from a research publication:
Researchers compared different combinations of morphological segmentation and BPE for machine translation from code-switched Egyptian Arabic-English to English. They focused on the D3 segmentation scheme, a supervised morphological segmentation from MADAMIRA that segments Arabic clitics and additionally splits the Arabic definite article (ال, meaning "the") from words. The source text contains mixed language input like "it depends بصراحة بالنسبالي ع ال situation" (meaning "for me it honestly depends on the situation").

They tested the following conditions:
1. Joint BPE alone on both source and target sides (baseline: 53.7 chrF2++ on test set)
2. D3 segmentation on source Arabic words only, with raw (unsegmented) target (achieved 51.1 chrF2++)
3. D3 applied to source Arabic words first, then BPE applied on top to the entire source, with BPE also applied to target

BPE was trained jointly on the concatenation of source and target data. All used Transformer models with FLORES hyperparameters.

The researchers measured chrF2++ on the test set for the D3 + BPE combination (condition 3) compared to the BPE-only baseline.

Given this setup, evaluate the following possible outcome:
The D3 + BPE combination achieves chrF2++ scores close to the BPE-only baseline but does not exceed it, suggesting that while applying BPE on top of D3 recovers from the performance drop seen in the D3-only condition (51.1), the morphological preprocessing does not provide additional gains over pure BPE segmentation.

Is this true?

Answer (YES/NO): YES